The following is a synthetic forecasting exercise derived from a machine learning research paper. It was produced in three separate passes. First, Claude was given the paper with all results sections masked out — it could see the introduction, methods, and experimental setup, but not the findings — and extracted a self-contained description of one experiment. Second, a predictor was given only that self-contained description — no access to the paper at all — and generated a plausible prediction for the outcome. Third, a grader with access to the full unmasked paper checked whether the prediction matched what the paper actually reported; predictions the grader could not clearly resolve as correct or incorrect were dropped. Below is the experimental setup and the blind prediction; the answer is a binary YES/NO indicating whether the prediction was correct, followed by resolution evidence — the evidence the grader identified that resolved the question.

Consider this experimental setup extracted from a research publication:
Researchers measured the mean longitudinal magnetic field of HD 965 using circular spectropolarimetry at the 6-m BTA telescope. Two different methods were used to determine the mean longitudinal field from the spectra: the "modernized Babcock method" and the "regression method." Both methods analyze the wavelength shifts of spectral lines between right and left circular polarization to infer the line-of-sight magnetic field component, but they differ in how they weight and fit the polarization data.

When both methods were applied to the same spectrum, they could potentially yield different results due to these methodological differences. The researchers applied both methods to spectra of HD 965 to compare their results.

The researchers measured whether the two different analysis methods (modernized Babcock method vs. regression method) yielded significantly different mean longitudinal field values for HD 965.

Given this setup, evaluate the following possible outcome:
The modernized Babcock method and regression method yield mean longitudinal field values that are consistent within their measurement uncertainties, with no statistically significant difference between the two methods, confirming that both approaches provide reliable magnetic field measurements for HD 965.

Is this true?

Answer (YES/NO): YES